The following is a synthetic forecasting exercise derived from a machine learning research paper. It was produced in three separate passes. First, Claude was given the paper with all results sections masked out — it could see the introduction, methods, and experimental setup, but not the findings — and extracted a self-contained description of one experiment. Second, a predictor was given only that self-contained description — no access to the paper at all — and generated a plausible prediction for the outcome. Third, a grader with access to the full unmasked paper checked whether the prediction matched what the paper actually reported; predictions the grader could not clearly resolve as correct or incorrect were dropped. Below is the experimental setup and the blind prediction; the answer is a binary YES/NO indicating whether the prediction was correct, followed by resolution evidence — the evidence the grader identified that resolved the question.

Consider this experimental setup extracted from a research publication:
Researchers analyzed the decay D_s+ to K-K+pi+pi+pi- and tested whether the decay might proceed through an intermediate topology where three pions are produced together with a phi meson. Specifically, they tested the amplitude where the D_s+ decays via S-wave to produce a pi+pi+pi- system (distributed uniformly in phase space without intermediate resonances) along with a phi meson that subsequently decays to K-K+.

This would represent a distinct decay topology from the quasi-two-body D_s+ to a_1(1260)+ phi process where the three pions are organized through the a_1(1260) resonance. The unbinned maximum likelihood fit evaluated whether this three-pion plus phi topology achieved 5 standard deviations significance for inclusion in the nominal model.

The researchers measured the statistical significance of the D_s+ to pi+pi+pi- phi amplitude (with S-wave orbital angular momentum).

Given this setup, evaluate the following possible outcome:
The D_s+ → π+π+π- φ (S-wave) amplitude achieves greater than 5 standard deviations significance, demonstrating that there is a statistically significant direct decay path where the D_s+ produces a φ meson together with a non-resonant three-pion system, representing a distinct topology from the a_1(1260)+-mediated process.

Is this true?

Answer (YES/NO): NO